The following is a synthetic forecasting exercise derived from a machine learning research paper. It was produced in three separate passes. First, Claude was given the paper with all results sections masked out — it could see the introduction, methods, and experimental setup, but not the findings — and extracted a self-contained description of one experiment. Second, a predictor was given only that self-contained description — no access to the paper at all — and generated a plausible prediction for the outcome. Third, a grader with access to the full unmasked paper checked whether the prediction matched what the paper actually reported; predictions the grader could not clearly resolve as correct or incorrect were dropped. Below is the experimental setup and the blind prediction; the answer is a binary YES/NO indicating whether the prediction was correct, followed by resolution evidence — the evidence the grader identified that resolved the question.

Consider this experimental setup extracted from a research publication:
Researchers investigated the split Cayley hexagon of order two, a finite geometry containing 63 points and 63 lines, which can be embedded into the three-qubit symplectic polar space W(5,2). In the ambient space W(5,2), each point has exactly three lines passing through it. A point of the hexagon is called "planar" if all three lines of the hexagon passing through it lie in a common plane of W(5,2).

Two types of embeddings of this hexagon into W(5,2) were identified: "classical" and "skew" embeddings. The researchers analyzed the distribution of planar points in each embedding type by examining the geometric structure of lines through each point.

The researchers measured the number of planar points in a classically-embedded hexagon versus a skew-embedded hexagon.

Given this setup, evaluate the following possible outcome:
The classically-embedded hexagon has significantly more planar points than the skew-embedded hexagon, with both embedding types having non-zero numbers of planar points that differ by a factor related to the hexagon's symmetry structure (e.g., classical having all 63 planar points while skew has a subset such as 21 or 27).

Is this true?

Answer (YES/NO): NO